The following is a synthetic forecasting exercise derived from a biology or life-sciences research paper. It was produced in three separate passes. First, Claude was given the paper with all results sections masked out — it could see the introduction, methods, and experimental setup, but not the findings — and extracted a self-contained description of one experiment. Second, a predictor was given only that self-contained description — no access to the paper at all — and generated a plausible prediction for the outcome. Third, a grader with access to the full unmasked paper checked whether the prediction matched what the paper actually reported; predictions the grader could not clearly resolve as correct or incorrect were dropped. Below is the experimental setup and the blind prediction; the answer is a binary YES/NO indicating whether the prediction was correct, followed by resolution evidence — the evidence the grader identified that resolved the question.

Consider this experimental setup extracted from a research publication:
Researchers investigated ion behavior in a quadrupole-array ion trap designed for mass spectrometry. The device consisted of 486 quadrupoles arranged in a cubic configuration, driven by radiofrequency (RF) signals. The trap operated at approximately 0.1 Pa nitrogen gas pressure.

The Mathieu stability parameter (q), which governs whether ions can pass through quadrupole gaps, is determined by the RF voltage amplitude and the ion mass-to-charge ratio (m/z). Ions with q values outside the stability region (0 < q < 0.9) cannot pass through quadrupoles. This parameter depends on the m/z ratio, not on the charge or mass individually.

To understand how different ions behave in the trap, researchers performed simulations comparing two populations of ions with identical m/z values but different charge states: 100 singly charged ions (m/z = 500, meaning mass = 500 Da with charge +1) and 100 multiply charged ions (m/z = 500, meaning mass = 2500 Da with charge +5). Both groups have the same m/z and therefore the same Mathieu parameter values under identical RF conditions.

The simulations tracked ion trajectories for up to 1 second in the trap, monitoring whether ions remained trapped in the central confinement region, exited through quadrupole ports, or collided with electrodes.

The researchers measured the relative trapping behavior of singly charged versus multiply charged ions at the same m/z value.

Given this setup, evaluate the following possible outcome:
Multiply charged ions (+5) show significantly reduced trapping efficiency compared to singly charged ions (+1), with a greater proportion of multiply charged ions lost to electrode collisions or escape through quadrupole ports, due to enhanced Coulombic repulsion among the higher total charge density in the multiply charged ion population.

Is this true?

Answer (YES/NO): NO